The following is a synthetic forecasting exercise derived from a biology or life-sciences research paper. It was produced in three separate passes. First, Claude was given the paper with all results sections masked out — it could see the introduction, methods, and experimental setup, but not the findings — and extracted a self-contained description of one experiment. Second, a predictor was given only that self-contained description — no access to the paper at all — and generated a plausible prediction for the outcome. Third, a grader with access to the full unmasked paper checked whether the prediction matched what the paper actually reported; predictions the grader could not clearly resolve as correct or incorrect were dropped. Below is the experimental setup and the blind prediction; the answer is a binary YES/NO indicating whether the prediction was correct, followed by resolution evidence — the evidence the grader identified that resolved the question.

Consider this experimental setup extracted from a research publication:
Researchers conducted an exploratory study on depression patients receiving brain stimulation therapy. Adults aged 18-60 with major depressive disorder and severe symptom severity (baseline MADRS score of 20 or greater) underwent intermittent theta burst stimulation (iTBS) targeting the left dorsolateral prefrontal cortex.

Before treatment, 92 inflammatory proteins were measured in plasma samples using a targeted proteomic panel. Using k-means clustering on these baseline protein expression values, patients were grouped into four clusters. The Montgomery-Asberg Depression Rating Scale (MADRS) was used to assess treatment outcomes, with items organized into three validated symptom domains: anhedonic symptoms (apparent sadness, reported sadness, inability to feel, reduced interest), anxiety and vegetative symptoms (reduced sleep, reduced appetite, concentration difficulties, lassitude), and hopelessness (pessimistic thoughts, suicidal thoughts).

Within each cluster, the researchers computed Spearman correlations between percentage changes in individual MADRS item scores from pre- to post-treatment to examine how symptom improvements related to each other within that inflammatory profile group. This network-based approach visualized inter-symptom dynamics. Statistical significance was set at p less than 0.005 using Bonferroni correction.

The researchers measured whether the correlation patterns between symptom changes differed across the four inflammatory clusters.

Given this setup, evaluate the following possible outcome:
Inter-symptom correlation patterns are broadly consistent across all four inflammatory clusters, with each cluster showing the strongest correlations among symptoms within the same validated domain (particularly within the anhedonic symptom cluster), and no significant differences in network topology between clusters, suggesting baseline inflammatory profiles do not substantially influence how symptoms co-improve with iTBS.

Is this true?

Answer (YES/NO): NO